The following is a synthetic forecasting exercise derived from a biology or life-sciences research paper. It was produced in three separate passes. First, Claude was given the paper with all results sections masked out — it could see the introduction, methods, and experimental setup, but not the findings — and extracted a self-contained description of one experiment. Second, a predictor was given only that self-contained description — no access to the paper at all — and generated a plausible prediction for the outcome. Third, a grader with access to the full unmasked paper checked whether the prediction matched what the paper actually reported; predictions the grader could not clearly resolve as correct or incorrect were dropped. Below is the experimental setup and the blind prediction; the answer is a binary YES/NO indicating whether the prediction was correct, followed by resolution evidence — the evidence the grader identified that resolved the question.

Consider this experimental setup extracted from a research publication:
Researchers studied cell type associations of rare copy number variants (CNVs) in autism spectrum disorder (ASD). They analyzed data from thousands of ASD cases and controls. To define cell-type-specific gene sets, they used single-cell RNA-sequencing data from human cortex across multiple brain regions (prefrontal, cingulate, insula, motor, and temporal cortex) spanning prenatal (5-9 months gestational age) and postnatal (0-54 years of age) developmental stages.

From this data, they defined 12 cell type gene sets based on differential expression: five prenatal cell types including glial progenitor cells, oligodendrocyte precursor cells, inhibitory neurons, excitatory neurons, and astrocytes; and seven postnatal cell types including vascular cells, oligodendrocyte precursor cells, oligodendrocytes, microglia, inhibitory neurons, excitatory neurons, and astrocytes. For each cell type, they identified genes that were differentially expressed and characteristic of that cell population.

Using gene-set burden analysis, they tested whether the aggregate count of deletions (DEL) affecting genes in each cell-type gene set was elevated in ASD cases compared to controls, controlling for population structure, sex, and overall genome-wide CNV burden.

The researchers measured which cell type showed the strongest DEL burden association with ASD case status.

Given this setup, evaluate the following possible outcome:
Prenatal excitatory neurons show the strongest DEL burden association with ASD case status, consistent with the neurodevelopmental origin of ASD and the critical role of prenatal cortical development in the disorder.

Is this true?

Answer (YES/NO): YES